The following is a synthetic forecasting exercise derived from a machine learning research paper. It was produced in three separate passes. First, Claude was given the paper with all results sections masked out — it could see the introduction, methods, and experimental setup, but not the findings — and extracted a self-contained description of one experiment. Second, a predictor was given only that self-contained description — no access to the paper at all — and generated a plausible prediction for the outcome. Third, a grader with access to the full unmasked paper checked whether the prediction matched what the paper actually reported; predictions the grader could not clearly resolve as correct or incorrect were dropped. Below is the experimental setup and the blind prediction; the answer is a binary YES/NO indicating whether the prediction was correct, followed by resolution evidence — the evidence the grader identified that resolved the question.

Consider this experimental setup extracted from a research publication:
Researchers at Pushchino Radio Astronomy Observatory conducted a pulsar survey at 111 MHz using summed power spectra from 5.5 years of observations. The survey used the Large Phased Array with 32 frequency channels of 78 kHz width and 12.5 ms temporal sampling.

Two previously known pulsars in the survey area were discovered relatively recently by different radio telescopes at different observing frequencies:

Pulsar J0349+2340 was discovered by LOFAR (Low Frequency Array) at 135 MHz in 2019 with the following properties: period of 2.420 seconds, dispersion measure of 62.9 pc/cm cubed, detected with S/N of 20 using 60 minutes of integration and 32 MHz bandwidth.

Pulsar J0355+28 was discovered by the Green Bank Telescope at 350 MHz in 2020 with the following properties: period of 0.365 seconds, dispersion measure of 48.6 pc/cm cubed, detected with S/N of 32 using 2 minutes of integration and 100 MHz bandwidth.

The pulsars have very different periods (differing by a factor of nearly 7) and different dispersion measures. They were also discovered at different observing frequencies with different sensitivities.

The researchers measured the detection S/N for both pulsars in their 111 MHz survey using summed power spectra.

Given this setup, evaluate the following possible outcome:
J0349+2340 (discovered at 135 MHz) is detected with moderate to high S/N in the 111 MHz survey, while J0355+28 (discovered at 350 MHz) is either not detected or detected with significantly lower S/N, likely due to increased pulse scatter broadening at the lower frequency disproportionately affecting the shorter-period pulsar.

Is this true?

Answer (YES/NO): NO